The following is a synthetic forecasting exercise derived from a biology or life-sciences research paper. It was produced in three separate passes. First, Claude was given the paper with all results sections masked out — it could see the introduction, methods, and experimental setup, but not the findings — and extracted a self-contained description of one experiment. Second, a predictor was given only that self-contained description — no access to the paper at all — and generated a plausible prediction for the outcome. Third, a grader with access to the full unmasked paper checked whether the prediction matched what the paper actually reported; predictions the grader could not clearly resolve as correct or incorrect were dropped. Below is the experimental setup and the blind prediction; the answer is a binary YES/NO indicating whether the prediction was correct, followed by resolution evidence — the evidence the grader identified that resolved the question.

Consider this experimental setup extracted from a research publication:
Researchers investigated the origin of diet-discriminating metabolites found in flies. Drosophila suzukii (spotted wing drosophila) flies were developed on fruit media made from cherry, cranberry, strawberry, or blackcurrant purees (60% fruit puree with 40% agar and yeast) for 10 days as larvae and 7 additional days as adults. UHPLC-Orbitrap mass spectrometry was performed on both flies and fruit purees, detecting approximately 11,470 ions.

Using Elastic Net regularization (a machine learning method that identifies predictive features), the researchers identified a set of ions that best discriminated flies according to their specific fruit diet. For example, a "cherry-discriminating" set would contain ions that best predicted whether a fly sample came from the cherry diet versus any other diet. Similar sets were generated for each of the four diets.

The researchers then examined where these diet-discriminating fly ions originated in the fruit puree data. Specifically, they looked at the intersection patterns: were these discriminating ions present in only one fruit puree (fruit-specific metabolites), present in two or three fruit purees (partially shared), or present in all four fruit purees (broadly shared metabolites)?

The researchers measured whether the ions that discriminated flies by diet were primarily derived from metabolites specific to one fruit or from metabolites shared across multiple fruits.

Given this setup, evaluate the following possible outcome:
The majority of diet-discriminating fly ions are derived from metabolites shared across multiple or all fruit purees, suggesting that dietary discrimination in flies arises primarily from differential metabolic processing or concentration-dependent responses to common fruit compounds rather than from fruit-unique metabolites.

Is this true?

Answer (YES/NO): YES